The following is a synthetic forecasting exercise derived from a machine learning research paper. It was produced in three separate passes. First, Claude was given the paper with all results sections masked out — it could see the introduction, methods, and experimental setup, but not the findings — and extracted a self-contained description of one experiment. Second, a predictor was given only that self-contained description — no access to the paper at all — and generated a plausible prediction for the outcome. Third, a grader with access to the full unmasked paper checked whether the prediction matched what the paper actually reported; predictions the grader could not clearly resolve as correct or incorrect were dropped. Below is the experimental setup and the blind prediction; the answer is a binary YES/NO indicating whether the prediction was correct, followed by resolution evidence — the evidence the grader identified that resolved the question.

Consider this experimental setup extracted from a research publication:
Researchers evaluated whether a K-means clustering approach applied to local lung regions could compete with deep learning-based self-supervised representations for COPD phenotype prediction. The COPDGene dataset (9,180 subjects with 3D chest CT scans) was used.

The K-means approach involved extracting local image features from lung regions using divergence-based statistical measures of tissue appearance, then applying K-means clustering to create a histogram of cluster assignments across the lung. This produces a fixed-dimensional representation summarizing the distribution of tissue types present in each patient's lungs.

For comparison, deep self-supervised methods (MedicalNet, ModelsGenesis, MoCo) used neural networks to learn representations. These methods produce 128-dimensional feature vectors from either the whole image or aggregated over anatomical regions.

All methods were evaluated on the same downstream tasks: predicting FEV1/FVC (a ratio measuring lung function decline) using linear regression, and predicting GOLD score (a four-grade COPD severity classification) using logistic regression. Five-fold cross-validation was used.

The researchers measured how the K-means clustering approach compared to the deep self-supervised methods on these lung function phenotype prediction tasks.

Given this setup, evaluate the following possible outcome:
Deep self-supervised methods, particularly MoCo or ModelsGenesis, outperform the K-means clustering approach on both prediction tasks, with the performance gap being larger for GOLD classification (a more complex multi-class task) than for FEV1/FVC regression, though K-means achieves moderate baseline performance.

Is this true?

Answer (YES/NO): NO